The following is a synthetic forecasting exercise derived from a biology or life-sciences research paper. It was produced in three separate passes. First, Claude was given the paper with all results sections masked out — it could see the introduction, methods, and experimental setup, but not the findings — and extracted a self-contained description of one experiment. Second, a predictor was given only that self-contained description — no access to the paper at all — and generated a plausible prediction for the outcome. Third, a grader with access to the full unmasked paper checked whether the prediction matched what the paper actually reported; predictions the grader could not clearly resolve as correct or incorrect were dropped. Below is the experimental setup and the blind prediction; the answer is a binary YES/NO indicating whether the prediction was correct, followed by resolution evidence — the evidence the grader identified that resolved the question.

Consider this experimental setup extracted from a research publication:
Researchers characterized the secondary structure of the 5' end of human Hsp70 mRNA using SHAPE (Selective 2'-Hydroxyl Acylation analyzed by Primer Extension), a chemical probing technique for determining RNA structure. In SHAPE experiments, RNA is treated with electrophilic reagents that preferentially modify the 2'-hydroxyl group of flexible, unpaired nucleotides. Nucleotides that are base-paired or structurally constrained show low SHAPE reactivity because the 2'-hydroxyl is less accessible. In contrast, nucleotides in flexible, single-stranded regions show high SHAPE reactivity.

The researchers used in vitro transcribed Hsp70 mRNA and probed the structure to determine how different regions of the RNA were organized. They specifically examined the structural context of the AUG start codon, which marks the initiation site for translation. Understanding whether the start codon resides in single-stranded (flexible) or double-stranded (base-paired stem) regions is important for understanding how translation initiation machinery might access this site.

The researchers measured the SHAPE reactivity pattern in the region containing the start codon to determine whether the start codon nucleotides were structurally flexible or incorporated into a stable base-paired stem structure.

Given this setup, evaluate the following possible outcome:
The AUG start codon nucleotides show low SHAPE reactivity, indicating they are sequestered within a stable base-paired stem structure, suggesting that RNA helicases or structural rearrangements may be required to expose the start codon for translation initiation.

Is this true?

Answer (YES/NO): YES